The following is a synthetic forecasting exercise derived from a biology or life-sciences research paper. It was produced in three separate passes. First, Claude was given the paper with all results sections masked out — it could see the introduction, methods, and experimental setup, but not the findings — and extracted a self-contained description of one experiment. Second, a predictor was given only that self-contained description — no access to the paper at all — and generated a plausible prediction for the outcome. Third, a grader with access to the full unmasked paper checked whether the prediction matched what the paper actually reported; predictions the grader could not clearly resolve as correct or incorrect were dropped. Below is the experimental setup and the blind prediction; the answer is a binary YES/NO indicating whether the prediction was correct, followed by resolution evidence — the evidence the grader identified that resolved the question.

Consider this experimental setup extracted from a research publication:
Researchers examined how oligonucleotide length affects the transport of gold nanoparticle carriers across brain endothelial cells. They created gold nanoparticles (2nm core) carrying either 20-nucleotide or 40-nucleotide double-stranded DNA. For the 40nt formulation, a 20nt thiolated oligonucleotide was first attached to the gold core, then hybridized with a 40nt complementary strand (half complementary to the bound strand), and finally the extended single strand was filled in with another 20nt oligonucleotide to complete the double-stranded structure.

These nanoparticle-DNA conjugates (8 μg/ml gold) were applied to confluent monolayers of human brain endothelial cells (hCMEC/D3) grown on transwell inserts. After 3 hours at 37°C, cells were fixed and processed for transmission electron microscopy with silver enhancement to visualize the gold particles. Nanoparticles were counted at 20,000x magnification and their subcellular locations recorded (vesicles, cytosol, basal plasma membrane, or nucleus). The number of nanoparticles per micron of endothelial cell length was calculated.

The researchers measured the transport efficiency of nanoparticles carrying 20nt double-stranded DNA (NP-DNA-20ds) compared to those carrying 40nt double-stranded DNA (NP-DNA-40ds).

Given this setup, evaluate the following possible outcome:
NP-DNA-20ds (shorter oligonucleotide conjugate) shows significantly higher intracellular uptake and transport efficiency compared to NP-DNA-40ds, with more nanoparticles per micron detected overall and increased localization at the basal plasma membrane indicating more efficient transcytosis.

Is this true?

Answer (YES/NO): NO